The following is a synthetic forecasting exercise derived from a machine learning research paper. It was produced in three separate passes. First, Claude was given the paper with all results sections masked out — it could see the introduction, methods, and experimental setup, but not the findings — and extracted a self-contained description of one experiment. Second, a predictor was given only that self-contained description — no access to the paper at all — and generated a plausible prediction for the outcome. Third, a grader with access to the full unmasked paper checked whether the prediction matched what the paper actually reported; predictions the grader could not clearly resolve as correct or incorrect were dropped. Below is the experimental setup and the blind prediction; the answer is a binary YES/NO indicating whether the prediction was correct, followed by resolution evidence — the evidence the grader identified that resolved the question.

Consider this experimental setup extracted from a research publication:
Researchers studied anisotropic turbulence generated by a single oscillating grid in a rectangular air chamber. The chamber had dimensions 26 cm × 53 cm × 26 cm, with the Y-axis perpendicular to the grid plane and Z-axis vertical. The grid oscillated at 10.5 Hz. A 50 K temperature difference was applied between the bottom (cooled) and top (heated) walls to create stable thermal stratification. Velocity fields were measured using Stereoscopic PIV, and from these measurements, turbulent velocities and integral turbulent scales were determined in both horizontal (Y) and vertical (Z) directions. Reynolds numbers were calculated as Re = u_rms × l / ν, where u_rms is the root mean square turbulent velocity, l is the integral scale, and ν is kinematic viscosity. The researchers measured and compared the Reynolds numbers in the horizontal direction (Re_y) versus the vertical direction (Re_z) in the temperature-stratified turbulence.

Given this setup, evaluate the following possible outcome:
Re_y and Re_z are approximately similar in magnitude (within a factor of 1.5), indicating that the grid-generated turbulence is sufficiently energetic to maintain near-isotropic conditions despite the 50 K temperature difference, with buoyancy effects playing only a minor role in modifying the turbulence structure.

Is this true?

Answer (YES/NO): NO